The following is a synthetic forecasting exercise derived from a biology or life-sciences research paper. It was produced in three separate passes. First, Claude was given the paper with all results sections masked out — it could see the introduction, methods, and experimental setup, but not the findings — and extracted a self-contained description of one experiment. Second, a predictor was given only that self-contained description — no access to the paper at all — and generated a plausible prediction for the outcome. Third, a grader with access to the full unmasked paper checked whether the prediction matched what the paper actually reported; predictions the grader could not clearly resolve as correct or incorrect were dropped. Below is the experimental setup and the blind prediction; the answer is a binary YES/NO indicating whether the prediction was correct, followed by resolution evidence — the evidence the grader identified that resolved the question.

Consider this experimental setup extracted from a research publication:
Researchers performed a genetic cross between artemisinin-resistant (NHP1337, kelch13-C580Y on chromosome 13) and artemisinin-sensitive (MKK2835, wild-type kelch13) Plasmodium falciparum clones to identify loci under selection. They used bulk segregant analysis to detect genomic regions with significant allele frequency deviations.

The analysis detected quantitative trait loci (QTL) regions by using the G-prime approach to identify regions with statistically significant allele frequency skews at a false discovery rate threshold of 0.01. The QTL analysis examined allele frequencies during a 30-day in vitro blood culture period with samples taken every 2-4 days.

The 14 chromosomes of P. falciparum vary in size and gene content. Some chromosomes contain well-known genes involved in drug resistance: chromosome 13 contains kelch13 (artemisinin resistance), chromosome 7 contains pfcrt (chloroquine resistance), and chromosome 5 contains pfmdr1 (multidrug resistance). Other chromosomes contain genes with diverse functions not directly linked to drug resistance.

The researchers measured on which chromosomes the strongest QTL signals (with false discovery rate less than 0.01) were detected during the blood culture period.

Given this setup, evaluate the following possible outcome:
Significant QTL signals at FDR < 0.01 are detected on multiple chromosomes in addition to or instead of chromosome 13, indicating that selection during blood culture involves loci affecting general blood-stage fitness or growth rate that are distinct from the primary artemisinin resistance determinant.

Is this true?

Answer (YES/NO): YES